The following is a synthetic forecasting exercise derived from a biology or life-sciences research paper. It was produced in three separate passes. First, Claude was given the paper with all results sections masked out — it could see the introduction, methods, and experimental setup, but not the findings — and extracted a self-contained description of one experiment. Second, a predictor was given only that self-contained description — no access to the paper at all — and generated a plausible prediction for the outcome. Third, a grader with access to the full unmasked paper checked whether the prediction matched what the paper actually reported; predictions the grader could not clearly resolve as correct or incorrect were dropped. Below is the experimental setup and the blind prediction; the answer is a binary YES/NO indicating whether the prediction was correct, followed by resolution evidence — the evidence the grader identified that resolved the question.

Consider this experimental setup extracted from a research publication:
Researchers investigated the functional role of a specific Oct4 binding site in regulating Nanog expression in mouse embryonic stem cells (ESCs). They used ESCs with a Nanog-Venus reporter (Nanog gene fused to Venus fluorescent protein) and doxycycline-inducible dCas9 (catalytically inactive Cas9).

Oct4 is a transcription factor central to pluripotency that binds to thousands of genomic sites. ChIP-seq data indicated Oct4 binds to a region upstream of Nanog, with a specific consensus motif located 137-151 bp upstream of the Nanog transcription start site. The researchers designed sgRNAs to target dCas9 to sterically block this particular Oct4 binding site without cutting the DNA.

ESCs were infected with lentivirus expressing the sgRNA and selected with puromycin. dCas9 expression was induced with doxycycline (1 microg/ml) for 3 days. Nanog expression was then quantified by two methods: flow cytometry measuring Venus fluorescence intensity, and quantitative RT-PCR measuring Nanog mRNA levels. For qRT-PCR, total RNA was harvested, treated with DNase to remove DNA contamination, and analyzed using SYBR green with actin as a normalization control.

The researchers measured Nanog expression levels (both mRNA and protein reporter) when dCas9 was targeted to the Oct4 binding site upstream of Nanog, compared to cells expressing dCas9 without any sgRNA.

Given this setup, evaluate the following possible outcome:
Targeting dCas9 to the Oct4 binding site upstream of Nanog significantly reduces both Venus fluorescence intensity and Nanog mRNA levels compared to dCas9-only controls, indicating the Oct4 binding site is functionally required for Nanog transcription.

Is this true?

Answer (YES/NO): YES